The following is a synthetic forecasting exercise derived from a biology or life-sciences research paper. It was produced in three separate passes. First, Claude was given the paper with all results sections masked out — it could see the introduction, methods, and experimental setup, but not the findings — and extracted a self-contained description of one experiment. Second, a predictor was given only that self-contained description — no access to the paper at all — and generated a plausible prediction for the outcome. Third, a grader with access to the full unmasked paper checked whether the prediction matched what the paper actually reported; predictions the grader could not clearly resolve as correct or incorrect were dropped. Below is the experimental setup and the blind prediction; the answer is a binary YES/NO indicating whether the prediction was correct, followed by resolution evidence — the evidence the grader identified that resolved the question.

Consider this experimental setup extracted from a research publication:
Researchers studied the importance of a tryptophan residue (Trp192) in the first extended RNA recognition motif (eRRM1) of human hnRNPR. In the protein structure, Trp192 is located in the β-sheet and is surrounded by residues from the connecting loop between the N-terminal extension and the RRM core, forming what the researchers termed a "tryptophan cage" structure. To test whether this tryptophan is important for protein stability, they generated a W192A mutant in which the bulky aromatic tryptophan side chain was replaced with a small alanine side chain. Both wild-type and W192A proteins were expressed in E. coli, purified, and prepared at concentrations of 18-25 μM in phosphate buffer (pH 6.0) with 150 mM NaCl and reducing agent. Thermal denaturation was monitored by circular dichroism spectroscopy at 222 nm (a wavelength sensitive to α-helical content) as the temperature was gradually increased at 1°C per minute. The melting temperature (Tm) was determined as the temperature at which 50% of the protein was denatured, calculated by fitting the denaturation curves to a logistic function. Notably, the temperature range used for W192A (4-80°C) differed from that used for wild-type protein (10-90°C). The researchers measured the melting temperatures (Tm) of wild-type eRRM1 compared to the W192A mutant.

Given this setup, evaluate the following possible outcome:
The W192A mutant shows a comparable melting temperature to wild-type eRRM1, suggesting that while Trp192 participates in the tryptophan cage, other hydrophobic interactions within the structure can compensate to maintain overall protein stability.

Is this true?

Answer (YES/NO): NO